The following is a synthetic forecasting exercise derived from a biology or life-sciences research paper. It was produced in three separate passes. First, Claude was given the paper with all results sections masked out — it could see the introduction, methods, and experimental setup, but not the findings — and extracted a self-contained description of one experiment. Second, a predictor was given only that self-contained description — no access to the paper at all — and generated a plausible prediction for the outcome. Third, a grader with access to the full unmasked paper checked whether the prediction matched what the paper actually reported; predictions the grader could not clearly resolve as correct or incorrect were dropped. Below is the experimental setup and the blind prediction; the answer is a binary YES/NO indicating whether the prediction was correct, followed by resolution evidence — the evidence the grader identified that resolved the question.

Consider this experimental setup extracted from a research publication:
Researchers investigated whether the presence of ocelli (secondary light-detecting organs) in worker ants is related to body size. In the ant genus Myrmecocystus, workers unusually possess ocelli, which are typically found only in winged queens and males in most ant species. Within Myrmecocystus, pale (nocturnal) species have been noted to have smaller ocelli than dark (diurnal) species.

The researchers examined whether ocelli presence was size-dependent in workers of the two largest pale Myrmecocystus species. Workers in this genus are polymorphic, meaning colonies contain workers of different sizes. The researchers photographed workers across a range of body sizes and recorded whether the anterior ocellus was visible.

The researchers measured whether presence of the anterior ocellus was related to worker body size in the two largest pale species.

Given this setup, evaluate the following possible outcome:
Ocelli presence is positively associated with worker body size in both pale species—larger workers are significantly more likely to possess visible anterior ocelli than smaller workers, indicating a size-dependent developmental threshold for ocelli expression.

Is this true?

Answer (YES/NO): YES